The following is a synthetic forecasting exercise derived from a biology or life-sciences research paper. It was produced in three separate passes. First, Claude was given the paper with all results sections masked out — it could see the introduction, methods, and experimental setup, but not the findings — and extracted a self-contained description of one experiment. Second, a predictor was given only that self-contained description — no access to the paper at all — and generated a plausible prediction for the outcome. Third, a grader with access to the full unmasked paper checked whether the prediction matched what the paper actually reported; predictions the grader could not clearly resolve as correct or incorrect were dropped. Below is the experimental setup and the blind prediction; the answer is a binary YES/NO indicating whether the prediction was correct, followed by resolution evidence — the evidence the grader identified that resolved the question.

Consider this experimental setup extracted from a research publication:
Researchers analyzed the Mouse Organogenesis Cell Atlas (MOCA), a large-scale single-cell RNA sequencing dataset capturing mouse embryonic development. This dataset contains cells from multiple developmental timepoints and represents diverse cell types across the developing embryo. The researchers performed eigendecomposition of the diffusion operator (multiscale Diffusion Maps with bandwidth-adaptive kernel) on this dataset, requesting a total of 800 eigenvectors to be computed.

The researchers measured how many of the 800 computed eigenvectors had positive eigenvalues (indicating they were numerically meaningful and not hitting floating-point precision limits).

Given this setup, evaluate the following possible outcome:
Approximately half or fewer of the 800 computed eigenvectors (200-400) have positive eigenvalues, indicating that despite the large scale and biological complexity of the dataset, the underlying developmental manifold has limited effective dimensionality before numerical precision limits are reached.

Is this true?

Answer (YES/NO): NO